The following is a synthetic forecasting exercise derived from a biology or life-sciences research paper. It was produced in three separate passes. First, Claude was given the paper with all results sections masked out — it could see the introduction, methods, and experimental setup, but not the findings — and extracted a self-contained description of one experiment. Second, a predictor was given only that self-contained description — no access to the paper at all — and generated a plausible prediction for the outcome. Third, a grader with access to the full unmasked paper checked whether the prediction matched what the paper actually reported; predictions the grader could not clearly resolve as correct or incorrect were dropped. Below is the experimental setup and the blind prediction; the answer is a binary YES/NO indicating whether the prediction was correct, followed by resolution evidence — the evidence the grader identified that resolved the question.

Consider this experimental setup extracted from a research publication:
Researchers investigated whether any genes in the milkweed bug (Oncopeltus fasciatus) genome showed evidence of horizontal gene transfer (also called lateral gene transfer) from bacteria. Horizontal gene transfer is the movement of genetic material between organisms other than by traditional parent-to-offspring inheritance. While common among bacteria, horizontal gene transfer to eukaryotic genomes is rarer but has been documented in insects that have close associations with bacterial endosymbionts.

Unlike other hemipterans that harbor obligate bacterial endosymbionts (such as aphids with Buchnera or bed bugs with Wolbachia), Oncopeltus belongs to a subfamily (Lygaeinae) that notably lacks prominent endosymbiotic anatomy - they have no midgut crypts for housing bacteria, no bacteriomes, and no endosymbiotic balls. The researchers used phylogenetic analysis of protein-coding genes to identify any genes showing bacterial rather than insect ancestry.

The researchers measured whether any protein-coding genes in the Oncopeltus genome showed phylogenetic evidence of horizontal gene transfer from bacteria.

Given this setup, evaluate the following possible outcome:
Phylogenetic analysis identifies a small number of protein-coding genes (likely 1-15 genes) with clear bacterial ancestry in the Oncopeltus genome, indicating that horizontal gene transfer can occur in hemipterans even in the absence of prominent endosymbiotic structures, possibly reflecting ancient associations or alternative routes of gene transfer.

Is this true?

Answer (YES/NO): YES